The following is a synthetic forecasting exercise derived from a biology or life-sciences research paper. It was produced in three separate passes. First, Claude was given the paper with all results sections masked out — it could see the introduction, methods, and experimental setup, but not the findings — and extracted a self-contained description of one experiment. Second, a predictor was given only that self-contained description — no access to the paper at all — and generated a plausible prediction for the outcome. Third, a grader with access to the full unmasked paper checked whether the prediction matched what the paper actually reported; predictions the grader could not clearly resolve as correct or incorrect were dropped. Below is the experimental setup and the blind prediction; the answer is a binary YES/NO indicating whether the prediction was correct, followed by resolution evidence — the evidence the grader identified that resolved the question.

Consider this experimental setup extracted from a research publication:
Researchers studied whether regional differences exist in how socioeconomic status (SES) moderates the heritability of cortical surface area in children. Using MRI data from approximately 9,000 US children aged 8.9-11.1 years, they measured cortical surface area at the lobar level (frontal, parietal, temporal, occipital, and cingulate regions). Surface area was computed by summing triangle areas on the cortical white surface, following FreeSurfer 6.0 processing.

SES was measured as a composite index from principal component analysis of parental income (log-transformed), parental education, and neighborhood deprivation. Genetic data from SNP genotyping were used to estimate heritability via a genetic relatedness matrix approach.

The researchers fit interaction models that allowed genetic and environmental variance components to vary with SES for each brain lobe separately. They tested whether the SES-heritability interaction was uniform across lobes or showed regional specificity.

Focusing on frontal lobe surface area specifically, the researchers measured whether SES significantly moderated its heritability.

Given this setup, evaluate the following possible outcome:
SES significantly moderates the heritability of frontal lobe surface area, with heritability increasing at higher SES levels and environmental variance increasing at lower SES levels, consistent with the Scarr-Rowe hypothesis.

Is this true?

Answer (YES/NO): YES